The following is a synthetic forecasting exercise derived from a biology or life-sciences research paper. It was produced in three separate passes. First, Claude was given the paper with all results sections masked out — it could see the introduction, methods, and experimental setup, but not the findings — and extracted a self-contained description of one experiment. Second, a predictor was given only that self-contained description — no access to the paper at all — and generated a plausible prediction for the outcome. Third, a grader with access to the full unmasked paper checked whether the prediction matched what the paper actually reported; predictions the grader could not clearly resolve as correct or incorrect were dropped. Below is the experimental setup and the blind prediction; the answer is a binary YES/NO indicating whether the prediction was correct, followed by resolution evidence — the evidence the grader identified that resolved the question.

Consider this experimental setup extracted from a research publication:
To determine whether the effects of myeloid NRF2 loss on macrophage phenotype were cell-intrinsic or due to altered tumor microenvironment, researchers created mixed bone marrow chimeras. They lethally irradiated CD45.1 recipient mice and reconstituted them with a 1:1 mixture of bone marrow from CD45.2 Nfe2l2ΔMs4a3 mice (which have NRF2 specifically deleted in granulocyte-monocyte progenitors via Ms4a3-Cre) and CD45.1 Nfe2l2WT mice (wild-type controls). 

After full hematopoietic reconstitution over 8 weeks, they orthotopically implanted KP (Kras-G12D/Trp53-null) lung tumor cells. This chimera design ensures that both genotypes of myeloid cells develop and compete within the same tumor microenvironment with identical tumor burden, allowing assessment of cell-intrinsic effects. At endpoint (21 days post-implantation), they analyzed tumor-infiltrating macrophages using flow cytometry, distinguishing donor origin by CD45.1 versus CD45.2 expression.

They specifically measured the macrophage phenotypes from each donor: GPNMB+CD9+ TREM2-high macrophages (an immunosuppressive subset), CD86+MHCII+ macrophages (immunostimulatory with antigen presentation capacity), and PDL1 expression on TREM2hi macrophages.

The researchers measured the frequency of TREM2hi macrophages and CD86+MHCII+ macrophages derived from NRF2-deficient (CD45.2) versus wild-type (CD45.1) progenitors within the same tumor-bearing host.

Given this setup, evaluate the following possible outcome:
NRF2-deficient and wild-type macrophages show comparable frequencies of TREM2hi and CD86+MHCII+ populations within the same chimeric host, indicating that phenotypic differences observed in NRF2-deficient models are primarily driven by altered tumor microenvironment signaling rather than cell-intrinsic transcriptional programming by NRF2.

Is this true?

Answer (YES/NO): NO